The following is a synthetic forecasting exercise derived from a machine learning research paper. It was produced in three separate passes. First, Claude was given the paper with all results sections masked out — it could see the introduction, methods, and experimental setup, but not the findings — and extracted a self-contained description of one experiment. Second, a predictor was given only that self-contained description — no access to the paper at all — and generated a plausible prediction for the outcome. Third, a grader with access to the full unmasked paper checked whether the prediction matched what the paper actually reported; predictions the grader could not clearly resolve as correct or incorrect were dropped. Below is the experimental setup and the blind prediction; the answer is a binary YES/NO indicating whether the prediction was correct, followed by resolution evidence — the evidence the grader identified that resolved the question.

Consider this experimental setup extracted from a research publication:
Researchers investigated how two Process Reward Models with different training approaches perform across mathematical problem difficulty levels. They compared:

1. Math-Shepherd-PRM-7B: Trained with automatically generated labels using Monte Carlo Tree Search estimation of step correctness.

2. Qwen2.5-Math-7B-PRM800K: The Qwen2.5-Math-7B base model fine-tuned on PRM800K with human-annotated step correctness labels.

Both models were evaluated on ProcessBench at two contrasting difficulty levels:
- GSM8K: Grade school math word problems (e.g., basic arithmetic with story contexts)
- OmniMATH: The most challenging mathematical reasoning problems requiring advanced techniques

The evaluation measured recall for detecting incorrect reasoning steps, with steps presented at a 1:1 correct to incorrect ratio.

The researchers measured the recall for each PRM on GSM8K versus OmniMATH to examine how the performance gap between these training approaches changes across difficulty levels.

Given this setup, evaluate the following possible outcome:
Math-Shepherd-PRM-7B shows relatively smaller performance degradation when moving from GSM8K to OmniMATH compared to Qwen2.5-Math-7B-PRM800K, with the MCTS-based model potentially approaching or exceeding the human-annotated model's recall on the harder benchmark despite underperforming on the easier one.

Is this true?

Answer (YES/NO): NO